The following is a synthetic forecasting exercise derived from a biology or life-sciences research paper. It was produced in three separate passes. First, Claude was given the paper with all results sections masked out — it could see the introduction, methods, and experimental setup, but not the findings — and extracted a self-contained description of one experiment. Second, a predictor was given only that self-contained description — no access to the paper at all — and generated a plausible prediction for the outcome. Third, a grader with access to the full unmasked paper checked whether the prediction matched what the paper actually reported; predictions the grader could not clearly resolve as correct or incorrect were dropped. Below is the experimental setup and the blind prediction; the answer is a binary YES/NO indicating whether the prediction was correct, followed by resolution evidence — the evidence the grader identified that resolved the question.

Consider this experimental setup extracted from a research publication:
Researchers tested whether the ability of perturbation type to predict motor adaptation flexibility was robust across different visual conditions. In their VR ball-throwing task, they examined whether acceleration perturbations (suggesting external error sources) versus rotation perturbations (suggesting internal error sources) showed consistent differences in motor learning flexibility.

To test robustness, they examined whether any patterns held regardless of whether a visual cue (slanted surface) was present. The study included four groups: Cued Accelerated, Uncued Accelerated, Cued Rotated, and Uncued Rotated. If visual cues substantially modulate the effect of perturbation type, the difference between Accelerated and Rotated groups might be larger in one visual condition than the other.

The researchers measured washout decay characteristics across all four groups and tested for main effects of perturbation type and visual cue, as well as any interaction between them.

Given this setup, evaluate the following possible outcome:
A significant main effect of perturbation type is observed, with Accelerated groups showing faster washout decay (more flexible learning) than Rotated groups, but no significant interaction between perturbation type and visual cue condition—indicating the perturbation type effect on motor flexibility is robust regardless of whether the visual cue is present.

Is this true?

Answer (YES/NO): NO